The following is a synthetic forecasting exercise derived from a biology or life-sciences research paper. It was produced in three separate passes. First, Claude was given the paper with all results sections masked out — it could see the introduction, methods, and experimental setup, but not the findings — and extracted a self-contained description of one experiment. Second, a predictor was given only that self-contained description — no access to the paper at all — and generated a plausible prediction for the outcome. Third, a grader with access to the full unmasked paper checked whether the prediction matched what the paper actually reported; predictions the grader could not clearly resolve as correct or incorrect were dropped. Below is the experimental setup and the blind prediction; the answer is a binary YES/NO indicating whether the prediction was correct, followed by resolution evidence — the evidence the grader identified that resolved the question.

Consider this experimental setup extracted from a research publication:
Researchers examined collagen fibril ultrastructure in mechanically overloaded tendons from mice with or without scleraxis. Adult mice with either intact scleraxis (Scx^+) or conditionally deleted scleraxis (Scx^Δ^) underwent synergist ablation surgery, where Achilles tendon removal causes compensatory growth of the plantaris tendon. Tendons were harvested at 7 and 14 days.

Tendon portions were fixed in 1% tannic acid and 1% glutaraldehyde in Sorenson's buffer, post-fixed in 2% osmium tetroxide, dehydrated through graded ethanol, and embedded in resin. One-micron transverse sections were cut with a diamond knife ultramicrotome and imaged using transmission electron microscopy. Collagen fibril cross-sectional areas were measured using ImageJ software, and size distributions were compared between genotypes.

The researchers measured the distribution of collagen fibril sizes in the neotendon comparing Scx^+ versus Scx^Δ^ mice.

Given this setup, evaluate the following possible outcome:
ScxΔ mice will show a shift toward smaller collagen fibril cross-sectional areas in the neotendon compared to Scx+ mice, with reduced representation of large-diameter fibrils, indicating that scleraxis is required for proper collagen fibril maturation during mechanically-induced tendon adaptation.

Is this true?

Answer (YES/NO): NO